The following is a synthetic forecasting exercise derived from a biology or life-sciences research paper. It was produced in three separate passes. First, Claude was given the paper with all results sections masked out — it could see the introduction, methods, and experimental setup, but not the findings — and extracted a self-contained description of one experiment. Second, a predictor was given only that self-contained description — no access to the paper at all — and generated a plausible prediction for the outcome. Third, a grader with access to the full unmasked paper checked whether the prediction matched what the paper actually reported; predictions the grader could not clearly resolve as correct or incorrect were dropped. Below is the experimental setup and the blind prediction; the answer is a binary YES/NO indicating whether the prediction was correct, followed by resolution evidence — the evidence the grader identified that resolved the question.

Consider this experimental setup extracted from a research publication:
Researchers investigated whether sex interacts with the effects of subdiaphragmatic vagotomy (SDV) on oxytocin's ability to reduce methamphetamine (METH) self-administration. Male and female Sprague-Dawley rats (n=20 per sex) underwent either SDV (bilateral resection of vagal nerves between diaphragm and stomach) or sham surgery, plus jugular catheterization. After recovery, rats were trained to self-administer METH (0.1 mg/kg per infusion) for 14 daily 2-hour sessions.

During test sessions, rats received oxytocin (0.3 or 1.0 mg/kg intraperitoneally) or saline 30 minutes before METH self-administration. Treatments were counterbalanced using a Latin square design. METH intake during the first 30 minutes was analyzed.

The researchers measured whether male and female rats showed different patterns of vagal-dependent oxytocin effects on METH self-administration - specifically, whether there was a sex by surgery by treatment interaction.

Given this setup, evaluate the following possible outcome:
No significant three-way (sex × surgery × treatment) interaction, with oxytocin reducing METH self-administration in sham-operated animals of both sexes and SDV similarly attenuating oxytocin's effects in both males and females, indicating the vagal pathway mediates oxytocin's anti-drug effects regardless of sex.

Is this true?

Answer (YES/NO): YES